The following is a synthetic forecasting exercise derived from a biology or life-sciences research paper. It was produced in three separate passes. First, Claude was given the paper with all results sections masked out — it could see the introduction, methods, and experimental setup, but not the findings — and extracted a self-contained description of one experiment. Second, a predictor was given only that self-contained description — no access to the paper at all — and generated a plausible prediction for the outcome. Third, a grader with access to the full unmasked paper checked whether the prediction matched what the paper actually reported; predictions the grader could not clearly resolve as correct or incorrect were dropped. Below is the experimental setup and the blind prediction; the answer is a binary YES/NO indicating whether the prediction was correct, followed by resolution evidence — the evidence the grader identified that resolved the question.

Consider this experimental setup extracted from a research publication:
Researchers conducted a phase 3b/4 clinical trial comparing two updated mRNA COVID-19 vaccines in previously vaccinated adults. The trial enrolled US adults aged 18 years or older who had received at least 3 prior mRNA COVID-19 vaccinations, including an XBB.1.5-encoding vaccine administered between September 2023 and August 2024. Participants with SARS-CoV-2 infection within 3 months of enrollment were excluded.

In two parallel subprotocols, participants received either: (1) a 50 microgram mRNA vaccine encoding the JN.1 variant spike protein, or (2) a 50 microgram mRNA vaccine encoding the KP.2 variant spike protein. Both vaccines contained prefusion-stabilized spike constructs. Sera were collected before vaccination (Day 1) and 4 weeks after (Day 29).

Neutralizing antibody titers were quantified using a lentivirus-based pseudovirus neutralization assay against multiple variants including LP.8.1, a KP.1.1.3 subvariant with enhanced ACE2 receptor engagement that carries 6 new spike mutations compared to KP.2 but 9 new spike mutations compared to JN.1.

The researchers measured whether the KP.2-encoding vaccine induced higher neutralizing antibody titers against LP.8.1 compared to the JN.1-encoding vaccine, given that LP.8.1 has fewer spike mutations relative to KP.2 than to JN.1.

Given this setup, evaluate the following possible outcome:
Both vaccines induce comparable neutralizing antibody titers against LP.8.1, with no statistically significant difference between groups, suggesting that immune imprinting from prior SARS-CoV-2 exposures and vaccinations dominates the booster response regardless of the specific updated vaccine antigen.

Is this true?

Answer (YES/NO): NO